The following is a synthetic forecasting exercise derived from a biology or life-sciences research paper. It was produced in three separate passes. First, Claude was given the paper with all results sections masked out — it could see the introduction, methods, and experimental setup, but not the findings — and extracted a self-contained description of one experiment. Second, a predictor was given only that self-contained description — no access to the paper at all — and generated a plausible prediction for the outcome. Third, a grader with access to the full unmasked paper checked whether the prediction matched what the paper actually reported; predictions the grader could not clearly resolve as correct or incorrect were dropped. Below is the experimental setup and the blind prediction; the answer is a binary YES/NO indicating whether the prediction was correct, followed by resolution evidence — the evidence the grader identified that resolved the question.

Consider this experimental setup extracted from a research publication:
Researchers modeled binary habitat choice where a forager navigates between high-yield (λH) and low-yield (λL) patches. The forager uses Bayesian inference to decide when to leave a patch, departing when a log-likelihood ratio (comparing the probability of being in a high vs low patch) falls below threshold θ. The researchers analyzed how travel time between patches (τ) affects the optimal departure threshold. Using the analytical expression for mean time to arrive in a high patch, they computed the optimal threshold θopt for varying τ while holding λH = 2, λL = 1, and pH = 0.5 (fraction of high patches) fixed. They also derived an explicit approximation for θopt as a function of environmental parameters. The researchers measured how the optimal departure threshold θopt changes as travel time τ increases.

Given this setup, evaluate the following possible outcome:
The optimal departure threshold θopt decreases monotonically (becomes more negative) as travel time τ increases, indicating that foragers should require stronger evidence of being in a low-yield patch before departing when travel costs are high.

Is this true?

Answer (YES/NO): YES